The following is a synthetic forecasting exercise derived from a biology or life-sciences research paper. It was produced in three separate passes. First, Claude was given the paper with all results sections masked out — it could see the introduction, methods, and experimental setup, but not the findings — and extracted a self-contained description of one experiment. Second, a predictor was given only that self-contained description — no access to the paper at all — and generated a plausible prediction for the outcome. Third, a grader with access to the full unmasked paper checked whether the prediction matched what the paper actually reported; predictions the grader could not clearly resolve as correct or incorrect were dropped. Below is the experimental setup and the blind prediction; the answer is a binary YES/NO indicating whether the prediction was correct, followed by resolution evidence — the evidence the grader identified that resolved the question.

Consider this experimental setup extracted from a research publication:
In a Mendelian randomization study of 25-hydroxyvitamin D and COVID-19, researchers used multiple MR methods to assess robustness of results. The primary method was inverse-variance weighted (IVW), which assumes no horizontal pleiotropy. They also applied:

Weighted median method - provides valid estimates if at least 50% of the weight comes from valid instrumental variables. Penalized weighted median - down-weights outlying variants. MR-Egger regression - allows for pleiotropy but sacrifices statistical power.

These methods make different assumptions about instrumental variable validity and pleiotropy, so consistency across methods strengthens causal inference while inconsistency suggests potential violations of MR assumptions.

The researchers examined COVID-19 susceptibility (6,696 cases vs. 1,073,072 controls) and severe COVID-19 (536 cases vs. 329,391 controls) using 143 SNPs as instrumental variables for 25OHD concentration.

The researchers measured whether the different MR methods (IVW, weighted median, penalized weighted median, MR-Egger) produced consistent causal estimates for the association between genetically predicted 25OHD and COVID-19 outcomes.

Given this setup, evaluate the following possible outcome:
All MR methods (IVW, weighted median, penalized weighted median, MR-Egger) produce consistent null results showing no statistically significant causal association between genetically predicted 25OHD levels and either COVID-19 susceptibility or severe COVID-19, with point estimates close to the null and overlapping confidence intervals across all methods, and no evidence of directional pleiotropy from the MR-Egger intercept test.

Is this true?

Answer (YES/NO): NO